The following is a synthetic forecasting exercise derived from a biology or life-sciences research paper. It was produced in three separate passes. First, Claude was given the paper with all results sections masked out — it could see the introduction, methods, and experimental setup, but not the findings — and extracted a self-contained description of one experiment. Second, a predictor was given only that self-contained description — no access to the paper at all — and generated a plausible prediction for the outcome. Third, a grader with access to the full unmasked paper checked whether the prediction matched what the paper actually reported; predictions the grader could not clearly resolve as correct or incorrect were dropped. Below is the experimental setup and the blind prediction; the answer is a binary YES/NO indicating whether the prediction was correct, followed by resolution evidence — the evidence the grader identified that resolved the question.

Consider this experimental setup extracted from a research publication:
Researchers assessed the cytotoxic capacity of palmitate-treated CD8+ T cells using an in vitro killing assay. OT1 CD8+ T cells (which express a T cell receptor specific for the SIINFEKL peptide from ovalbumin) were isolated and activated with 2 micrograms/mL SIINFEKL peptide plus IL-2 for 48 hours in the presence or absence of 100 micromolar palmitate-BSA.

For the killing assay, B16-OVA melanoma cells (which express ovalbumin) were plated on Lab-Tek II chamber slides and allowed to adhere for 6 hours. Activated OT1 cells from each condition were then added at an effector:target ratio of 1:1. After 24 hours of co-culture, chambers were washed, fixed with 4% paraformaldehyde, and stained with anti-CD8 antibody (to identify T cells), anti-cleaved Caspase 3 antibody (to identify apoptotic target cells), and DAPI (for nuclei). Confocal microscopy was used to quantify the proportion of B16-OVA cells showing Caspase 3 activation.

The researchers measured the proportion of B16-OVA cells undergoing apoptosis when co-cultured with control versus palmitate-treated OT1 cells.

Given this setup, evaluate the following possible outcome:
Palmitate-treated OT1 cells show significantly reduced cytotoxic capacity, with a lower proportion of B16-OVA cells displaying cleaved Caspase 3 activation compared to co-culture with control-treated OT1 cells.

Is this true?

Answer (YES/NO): YES